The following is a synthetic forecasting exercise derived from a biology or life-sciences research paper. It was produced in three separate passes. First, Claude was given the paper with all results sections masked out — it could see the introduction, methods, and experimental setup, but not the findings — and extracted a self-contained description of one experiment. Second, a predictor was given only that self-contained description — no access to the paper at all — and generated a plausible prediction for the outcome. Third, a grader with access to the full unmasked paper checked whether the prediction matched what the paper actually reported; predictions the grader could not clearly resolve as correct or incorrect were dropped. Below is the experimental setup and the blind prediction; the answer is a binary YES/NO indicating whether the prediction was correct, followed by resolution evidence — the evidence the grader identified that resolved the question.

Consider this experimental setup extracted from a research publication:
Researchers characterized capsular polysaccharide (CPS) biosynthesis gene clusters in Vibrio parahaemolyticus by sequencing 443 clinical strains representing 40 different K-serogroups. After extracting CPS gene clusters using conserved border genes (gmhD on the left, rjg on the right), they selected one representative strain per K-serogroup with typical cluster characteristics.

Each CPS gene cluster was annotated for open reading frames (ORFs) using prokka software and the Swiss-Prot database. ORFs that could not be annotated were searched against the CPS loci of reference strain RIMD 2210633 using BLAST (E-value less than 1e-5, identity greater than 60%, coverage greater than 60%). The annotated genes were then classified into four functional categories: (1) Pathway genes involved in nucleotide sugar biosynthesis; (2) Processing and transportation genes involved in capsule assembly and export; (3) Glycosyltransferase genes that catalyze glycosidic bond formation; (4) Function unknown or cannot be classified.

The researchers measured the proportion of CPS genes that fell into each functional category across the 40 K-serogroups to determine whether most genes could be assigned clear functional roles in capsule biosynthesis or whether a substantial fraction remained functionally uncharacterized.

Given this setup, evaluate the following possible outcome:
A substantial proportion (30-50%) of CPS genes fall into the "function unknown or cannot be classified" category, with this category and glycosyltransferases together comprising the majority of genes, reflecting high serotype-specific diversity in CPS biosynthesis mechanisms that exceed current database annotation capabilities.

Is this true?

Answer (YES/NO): NO